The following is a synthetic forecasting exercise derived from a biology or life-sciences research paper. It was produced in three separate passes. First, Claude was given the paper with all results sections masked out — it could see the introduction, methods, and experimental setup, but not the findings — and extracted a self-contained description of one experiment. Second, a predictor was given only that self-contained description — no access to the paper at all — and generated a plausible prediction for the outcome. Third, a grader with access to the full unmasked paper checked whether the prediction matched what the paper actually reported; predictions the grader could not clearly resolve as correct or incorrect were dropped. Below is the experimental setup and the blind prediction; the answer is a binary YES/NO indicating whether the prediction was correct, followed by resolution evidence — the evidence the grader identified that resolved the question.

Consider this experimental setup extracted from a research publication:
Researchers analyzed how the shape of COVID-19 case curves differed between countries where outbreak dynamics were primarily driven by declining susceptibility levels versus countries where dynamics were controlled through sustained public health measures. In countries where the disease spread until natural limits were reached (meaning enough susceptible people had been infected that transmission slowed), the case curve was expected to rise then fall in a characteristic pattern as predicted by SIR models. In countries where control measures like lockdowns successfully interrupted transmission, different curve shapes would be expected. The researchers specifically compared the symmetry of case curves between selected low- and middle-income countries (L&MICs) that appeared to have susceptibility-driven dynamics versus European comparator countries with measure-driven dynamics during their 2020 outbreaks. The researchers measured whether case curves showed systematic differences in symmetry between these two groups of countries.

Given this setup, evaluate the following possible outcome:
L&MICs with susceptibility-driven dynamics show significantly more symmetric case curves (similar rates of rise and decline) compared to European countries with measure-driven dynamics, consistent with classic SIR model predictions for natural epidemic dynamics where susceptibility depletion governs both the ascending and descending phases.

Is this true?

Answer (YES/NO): YES